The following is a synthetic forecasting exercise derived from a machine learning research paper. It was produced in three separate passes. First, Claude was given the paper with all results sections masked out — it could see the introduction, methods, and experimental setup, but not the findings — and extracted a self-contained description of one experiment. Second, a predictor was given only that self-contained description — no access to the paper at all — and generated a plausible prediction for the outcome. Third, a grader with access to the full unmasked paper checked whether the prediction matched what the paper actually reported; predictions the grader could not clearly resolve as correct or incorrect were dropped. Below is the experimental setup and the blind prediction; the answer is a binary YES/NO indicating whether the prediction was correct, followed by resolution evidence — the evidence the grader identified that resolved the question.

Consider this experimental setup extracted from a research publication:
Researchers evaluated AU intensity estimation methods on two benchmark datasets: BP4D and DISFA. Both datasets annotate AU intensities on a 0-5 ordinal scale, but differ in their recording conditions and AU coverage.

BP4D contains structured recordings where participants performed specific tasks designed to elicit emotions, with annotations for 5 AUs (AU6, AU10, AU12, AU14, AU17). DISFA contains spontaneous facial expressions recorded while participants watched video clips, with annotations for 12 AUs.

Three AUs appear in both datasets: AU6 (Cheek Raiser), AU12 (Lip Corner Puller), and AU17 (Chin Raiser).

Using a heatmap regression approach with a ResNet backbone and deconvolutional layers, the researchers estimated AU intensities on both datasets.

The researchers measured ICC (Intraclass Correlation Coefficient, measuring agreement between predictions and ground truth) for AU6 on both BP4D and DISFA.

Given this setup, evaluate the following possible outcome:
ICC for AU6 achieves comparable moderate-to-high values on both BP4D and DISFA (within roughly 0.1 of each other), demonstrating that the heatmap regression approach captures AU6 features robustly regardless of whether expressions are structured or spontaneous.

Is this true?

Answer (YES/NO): NO